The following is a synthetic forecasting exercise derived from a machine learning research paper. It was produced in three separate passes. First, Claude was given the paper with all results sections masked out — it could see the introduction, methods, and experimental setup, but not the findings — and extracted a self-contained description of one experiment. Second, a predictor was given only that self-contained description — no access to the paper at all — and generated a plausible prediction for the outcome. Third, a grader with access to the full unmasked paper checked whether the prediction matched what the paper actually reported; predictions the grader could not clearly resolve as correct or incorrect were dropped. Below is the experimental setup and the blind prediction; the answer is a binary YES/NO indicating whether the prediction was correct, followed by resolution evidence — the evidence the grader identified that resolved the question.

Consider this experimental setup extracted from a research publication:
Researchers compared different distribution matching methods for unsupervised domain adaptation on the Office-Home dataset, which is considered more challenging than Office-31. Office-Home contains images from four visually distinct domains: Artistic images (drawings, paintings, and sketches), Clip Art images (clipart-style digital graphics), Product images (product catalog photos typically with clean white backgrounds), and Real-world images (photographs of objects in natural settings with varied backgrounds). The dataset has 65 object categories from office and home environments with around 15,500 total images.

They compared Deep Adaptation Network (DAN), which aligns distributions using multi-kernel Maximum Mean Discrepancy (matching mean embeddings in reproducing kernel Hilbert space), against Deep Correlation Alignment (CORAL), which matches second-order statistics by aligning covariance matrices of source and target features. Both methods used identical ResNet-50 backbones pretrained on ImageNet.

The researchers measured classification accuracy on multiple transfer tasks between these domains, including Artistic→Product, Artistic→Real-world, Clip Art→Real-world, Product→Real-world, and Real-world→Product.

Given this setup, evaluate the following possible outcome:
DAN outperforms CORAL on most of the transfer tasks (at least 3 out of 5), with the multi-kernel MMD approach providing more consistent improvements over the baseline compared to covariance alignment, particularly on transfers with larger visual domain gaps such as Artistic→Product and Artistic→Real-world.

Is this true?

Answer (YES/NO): NO